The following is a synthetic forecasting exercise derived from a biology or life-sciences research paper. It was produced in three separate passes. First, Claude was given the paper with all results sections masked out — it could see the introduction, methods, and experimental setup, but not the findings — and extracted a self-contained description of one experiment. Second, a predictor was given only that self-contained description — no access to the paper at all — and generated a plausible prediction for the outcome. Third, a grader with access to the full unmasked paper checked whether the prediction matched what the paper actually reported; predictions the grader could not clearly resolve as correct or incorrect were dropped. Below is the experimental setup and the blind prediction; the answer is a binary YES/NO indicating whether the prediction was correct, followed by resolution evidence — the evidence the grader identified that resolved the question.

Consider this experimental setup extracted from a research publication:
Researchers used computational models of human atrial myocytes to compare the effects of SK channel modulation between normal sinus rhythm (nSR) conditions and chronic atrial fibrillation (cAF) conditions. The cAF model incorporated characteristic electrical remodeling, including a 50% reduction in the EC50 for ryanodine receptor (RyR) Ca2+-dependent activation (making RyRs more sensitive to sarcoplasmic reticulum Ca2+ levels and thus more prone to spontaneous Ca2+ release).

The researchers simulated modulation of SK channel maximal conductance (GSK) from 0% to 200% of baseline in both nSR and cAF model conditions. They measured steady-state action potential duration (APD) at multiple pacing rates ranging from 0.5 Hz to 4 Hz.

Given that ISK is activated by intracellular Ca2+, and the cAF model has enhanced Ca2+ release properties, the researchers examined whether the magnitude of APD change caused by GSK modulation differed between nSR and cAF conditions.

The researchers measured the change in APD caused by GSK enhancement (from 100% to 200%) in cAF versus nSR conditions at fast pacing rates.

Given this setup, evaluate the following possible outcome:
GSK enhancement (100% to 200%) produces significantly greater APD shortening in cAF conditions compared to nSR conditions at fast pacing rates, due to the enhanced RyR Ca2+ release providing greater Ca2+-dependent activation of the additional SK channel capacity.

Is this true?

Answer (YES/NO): NO